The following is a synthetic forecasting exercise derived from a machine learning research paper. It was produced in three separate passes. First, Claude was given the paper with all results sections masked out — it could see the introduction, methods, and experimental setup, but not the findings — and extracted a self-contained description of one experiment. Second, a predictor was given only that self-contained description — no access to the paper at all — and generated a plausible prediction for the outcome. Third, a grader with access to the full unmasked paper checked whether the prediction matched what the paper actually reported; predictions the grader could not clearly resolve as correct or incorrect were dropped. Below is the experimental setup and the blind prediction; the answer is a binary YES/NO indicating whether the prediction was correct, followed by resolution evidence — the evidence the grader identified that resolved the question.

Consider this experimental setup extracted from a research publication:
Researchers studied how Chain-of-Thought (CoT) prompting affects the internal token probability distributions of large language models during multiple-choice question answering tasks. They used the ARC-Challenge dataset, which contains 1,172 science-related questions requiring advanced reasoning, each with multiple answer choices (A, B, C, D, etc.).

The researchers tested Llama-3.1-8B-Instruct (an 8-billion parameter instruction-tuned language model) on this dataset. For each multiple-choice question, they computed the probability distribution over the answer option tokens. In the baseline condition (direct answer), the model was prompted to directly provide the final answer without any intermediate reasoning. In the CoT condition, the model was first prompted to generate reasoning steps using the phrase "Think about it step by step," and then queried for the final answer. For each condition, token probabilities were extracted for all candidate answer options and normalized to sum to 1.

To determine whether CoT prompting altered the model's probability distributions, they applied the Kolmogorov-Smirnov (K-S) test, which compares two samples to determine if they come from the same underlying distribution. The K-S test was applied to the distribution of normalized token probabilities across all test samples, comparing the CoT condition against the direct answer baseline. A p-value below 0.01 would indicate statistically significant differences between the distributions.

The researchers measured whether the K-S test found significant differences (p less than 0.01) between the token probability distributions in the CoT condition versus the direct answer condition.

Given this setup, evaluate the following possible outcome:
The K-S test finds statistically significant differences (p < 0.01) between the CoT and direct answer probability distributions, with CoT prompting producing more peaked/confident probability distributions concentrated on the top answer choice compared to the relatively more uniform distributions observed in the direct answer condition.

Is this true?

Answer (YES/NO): YES